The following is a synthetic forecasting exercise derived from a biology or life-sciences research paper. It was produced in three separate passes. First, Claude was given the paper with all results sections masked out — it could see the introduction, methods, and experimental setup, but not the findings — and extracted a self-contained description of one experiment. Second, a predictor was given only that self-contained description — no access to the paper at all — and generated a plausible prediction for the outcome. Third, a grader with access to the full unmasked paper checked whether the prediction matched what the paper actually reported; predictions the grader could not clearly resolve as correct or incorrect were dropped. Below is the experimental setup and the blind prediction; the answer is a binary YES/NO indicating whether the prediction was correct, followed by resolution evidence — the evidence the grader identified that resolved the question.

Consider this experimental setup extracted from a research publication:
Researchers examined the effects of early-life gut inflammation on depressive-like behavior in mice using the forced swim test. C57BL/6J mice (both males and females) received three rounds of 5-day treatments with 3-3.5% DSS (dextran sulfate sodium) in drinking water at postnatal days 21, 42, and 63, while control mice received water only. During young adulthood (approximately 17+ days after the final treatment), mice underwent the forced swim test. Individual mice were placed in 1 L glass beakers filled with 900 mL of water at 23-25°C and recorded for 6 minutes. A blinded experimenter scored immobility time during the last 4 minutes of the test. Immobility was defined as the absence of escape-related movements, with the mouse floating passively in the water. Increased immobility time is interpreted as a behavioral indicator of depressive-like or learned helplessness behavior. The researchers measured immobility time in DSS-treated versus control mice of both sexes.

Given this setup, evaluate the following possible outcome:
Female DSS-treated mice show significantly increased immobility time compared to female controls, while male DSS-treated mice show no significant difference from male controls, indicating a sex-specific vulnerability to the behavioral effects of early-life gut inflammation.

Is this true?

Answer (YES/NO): NO